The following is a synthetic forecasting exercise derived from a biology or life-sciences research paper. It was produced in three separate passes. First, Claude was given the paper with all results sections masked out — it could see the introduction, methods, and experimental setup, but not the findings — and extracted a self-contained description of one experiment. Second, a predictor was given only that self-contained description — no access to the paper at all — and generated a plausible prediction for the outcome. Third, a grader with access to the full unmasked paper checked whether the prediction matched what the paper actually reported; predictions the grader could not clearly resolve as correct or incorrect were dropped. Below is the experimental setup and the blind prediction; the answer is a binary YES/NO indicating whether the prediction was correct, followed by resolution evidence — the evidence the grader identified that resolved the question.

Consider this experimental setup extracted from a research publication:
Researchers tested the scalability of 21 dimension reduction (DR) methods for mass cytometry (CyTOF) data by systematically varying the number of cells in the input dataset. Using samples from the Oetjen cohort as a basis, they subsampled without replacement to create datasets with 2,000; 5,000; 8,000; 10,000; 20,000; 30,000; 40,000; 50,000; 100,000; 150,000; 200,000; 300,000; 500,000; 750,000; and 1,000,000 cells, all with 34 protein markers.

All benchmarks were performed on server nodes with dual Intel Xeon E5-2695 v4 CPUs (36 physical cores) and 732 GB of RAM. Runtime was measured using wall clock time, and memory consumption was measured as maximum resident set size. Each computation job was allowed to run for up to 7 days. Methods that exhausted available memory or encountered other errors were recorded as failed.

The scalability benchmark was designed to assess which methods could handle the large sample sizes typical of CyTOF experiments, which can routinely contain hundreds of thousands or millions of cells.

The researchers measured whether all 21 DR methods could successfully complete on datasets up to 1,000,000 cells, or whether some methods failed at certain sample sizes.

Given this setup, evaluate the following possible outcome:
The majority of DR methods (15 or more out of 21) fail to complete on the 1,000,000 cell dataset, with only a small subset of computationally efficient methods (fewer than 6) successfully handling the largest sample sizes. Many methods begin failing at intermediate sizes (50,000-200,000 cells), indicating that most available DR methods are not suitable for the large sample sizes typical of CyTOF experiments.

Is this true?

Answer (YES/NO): NO